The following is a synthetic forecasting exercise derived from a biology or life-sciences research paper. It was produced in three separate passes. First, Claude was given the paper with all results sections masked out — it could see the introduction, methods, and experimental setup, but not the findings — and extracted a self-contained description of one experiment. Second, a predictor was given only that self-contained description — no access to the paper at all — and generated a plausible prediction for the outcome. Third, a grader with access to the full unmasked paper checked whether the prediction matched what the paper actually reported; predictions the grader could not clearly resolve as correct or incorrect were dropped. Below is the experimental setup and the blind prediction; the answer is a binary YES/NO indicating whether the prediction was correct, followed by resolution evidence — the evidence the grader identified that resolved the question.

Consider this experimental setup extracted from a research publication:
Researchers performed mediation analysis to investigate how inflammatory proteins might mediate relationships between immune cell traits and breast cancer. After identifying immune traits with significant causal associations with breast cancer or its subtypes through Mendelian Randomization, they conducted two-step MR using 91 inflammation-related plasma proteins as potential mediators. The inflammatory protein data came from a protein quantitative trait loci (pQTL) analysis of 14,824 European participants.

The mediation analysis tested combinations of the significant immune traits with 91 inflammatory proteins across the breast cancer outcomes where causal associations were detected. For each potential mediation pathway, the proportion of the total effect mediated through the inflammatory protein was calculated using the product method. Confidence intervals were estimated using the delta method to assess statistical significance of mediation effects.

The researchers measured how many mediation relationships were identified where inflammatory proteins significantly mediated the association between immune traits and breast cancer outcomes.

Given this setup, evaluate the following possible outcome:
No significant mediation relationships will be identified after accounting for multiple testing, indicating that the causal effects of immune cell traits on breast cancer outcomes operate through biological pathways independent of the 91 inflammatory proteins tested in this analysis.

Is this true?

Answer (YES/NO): NO